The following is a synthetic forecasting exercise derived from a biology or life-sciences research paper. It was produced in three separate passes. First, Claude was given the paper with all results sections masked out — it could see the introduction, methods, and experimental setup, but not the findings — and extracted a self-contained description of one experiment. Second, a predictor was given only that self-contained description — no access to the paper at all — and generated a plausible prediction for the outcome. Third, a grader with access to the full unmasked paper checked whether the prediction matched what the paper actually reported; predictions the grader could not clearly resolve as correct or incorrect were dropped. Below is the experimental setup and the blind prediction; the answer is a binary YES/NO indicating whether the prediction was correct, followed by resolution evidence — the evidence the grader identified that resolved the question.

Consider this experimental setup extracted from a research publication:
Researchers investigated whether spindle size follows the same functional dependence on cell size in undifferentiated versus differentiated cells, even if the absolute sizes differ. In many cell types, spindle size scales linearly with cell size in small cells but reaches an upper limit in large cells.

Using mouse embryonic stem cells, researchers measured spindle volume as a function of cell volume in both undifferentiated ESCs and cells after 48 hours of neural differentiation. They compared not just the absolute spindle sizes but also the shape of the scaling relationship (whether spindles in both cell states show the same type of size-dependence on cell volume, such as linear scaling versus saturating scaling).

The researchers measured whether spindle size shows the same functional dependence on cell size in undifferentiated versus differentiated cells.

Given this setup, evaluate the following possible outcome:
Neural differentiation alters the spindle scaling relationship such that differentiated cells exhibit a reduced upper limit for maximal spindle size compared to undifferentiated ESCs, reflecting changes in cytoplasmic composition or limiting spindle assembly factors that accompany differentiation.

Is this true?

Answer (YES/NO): YES